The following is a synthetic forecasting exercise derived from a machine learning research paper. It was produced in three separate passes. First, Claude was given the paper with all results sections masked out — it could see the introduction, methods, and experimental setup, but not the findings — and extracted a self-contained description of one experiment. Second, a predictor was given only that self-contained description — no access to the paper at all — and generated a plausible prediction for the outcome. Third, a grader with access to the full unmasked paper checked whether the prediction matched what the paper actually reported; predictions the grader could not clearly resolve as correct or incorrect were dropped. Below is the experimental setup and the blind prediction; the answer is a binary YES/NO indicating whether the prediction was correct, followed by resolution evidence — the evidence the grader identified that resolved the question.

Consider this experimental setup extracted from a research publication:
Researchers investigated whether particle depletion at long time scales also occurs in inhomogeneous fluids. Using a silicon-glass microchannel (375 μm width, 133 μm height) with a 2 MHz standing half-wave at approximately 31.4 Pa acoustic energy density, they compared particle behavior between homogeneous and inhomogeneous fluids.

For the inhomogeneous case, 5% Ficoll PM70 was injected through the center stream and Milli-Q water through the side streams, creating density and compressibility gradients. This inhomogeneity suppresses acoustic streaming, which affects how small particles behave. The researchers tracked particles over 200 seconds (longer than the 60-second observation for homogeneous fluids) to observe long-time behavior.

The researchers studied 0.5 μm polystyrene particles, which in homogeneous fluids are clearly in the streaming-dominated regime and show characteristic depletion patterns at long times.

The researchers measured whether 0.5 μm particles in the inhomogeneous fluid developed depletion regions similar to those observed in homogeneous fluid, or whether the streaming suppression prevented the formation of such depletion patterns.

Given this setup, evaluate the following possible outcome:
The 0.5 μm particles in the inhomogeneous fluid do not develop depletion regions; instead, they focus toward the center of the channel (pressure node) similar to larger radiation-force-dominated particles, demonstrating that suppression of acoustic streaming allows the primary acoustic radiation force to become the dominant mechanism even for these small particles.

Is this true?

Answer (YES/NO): NO